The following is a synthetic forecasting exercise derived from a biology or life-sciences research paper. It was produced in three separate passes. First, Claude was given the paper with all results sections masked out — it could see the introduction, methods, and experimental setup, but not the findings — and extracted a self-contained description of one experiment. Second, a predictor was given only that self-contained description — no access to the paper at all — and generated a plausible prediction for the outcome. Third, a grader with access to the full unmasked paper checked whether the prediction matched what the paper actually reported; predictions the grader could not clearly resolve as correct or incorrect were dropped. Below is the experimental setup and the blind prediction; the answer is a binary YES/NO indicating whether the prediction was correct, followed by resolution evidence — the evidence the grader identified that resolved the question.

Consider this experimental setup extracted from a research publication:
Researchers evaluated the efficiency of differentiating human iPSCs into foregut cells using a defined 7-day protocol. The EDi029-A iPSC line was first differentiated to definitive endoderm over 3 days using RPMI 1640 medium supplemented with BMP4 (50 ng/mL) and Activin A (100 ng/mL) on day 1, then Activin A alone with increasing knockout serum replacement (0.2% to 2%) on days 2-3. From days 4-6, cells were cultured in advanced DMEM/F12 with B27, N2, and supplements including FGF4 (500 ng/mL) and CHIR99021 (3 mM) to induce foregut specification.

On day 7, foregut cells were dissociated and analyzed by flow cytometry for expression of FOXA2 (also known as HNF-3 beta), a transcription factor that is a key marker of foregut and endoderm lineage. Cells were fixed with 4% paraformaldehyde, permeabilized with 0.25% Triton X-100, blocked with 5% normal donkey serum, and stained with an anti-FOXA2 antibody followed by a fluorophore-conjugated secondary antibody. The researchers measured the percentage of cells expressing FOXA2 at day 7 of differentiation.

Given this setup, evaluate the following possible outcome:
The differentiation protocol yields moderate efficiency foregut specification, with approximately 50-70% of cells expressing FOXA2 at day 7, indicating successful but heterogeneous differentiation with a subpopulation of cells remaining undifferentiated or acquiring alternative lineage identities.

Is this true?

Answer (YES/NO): NO